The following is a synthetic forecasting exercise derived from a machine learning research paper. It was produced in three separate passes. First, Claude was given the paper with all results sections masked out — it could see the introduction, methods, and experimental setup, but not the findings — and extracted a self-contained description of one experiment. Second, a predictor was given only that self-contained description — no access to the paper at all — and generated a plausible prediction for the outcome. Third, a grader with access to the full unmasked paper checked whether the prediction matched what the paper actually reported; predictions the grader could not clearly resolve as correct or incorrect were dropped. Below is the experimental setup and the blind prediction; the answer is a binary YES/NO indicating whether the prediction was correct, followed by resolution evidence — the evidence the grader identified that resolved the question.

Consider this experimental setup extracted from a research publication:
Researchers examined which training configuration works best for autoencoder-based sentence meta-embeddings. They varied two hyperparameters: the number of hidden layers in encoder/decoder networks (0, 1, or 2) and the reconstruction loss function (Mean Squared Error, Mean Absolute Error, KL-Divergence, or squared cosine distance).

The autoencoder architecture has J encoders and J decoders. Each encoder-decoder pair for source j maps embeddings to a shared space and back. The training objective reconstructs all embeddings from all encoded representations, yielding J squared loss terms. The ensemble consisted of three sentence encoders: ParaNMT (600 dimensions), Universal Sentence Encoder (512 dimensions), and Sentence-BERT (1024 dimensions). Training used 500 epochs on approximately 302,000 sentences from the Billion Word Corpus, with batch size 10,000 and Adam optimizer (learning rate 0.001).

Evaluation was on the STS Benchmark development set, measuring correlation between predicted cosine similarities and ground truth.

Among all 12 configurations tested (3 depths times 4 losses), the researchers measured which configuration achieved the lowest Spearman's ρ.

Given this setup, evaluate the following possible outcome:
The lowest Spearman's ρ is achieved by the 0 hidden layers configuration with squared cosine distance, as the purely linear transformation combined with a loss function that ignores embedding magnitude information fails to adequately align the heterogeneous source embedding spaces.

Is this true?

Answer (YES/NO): NO